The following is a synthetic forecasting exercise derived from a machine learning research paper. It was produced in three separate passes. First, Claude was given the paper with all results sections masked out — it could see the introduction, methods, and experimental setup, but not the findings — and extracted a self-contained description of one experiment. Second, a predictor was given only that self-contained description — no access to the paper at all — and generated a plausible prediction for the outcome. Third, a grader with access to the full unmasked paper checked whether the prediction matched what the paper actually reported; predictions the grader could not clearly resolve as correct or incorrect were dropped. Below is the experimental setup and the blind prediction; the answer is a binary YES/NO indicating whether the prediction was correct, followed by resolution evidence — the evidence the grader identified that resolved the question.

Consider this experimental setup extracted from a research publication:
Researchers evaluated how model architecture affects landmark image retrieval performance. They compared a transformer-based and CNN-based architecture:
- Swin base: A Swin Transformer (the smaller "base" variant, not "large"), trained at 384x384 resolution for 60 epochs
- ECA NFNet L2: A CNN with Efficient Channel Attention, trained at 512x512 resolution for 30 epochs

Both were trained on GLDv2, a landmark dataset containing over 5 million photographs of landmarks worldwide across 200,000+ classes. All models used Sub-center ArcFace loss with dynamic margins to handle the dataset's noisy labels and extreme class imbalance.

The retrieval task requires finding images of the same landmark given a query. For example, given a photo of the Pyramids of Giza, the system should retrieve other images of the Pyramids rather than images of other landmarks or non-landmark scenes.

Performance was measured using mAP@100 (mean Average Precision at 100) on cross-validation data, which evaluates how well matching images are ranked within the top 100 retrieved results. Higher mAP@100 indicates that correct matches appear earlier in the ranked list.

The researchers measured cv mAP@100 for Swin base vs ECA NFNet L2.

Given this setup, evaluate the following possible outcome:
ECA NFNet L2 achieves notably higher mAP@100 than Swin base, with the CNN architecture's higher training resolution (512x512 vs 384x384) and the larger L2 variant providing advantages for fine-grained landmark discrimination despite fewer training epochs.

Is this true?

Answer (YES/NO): NO